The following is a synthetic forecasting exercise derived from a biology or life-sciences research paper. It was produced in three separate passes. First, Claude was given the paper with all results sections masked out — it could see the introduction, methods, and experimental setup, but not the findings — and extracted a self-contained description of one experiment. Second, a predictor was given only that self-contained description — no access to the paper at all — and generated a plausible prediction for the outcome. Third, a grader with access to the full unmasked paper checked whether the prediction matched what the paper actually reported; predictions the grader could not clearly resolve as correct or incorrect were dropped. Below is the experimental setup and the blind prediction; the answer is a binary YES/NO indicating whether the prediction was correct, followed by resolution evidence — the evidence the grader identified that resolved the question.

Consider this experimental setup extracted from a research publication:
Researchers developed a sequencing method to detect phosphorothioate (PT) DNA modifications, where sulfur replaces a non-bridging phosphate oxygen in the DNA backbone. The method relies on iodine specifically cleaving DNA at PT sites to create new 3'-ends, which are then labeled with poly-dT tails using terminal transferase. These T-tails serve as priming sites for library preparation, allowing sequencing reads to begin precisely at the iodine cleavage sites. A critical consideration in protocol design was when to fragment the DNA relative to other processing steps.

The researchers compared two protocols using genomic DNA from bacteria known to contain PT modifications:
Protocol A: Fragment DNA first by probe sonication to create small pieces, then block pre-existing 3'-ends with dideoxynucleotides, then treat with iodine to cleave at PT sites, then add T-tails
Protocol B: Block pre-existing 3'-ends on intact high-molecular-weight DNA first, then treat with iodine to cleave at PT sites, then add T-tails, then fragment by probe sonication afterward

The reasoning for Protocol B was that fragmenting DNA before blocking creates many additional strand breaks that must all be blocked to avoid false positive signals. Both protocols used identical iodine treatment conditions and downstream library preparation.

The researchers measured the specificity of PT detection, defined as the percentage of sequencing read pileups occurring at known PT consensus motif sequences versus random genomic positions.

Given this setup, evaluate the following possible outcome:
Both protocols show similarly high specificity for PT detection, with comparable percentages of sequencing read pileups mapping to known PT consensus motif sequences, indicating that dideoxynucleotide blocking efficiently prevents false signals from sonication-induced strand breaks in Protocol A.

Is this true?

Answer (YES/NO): NO